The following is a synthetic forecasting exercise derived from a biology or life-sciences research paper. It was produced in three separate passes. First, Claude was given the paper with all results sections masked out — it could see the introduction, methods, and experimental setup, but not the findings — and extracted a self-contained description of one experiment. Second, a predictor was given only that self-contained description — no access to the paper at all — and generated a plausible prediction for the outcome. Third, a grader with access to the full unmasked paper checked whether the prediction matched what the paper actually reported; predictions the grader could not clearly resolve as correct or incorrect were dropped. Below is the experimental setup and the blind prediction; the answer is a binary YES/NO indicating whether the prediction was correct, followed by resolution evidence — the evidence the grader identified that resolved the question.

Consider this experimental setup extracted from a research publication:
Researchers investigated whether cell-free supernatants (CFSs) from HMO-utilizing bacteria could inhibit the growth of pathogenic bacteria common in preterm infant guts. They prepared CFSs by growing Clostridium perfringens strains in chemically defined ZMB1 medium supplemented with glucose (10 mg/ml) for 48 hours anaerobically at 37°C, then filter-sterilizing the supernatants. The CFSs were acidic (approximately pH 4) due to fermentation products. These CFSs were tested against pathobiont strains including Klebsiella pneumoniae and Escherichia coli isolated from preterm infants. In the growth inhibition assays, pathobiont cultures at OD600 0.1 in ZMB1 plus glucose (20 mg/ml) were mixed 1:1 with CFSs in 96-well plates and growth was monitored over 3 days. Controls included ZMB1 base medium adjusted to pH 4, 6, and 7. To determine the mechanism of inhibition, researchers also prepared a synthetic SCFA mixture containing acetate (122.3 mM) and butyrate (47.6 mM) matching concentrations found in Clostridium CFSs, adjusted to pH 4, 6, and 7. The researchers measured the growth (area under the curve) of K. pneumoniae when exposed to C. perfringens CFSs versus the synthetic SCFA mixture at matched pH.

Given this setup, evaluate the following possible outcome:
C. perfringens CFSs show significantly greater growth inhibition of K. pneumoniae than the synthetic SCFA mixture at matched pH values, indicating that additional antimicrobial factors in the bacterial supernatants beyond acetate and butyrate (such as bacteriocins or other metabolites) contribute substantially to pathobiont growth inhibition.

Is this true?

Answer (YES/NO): NO